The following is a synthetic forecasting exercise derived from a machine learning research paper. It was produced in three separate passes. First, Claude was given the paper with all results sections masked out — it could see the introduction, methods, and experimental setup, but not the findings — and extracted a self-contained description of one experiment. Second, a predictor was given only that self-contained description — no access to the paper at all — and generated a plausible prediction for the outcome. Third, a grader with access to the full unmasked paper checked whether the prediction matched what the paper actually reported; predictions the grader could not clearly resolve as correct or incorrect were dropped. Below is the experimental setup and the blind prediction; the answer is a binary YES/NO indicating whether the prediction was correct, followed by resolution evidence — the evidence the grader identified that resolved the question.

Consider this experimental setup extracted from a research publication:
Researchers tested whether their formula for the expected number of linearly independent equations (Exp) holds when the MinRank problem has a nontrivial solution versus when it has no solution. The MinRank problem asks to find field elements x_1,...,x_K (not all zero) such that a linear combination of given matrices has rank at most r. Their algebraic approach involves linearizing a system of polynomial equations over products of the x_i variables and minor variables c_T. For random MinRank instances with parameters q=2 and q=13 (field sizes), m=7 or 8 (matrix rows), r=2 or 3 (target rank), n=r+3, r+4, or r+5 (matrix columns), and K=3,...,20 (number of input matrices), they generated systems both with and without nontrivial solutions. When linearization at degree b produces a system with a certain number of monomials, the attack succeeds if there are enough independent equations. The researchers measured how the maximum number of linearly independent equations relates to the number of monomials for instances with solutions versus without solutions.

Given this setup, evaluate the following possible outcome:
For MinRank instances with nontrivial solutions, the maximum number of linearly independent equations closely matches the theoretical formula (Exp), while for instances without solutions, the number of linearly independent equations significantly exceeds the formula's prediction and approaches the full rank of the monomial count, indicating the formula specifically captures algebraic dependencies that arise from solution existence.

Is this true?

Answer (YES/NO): NO